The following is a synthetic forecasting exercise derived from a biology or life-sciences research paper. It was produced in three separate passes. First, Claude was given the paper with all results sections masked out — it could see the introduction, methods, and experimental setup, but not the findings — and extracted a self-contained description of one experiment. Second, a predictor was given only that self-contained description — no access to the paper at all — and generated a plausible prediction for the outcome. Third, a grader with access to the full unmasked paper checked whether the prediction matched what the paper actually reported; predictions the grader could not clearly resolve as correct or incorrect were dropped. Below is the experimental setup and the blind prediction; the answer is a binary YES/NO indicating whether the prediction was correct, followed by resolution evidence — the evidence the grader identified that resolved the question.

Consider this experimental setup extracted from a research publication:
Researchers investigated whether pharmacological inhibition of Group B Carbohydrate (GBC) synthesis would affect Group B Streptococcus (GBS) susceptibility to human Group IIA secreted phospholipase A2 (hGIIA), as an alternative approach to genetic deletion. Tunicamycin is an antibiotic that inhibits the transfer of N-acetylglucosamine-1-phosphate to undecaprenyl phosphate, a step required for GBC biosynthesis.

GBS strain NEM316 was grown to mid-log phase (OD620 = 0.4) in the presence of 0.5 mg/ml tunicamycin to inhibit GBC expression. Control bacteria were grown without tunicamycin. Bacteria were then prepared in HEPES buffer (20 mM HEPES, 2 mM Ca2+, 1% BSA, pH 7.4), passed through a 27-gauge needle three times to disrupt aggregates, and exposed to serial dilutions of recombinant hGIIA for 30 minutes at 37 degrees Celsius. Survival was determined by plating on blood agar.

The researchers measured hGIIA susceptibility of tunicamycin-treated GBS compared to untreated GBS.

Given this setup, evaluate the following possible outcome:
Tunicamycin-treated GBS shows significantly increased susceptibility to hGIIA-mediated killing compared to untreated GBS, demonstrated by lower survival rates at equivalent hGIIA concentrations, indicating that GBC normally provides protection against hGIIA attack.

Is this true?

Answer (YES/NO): NO